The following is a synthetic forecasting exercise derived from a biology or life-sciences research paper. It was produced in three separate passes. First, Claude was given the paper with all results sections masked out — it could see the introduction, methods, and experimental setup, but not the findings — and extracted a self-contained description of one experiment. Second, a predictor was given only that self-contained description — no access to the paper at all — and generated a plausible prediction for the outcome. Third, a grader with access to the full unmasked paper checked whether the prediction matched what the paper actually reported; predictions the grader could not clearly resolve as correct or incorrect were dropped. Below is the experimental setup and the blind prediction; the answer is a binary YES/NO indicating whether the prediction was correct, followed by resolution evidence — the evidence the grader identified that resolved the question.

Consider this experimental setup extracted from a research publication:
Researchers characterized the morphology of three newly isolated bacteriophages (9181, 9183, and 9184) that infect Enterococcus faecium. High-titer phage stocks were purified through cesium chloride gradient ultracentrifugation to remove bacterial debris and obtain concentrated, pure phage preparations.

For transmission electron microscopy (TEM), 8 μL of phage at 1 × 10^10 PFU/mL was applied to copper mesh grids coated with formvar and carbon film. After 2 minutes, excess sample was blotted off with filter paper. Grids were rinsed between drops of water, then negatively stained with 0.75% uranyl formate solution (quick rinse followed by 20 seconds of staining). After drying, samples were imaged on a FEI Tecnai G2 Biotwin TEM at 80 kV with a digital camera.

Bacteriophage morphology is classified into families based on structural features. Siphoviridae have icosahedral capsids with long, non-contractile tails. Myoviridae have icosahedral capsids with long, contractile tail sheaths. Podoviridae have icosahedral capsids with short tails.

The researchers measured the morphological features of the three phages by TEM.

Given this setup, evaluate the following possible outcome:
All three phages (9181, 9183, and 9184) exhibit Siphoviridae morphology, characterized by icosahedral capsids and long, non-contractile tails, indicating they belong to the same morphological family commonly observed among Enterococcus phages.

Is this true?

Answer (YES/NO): YES